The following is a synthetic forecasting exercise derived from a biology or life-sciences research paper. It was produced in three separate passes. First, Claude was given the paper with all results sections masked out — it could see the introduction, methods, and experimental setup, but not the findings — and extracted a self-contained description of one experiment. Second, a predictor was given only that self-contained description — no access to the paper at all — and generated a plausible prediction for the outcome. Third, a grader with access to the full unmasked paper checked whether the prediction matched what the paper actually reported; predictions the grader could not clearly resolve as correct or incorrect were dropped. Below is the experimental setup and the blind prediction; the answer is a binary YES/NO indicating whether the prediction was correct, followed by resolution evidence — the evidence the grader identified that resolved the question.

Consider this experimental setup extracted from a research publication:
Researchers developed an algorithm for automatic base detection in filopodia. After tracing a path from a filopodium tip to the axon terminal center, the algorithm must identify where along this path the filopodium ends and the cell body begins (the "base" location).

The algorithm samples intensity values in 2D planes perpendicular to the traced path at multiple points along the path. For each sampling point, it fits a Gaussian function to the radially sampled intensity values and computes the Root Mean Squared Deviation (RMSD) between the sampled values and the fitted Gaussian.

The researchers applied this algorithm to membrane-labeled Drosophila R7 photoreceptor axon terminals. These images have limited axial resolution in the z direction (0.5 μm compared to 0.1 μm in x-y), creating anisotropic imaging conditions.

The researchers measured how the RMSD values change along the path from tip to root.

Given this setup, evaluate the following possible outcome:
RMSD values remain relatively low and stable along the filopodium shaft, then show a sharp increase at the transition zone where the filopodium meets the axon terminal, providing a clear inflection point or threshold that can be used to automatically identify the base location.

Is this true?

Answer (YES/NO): YES